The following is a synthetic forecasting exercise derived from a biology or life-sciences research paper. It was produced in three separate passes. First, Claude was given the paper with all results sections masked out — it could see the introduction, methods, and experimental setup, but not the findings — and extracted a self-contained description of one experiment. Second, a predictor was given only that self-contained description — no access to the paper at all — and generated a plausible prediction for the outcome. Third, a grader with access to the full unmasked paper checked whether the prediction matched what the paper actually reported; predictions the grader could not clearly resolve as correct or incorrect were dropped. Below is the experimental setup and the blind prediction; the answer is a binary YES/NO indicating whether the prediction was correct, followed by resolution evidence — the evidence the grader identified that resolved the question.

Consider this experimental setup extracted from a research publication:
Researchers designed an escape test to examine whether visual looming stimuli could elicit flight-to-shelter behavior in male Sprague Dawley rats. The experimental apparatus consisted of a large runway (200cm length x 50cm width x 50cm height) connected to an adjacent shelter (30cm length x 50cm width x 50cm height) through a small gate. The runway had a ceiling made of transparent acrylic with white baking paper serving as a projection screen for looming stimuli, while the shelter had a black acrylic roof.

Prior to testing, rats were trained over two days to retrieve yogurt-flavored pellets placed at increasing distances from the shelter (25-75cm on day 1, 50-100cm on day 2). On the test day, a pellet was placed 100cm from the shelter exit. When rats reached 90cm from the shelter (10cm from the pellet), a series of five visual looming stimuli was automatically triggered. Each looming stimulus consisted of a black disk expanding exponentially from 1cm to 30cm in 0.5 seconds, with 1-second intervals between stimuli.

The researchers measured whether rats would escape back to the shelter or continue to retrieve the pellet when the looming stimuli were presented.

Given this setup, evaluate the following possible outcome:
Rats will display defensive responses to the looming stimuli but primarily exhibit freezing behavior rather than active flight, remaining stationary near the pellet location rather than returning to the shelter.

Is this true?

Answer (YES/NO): NO